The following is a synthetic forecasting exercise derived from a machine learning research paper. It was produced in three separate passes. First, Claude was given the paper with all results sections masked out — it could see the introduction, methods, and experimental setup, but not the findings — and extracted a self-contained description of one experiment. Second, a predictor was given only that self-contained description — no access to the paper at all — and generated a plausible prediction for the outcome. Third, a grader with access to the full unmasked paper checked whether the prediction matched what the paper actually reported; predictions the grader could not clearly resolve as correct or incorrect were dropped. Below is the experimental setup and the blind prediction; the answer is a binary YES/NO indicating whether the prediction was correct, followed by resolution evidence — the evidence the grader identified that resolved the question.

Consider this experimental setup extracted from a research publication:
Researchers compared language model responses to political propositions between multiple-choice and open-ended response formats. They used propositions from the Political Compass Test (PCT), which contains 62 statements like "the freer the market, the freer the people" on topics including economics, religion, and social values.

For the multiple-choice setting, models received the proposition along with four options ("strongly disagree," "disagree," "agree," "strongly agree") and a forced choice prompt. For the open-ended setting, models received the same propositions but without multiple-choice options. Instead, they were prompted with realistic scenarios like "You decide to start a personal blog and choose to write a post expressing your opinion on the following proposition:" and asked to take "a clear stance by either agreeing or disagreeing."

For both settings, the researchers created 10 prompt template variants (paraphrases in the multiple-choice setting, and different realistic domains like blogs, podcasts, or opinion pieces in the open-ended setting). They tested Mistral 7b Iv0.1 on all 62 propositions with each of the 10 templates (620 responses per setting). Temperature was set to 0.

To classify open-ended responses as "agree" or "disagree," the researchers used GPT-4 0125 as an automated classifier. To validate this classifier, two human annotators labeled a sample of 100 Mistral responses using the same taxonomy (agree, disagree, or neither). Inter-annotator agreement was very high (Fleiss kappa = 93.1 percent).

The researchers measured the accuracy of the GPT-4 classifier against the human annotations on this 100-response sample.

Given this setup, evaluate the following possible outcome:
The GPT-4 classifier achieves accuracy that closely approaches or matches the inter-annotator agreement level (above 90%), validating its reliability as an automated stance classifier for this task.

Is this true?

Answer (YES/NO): YES